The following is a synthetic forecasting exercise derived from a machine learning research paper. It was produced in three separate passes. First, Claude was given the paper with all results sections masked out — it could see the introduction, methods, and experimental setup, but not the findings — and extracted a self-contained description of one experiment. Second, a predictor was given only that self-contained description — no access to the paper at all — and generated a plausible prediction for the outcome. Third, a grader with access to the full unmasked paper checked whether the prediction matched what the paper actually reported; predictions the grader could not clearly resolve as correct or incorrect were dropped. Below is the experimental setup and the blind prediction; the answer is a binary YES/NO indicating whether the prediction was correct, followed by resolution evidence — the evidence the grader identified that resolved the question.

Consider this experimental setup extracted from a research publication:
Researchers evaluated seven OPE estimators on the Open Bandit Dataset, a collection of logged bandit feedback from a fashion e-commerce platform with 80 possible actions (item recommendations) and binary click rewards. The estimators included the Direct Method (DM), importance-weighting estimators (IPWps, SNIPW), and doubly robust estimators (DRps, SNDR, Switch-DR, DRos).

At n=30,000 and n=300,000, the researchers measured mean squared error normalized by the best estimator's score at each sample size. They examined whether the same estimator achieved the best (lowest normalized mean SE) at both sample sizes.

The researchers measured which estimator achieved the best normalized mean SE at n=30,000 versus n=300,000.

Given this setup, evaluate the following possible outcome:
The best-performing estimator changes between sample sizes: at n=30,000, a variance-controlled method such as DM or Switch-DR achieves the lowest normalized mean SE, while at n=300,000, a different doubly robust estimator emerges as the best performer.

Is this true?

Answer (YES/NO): NO